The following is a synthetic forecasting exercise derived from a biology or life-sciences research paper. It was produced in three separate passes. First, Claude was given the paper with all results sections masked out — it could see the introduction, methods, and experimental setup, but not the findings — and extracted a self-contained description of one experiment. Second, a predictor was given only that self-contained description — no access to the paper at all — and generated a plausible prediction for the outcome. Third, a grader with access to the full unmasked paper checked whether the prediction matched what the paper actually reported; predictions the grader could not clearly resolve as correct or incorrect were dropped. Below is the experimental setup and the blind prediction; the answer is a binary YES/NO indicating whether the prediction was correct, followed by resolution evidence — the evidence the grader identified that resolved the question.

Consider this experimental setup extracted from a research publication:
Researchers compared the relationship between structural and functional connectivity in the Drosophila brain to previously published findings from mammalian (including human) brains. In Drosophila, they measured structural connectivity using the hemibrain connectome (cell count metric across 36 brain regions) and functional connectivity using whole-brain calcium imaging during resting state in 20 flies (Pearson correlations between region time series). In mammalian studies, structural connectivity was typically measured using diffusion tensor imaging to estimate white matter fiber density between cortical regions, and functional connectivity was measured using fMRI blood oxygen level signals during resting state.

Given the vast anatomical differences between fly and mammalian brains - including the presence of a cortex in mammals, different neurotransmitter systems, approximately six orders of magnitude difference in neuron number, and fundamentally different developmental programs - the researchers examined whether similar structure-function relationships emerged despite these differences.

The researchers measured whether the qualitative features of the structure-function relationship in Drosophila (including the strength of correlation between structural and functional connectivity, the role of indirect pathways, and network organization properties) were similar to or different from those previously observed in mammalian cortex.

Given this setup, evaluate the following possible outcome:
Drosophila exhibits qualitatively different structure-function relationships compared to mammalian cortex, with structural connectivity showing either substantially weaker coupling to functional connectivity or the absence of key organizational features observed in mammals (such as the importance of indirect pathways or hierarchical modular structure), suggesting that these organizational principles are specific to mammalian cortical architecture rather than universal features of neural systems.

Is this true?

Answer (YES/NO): NO